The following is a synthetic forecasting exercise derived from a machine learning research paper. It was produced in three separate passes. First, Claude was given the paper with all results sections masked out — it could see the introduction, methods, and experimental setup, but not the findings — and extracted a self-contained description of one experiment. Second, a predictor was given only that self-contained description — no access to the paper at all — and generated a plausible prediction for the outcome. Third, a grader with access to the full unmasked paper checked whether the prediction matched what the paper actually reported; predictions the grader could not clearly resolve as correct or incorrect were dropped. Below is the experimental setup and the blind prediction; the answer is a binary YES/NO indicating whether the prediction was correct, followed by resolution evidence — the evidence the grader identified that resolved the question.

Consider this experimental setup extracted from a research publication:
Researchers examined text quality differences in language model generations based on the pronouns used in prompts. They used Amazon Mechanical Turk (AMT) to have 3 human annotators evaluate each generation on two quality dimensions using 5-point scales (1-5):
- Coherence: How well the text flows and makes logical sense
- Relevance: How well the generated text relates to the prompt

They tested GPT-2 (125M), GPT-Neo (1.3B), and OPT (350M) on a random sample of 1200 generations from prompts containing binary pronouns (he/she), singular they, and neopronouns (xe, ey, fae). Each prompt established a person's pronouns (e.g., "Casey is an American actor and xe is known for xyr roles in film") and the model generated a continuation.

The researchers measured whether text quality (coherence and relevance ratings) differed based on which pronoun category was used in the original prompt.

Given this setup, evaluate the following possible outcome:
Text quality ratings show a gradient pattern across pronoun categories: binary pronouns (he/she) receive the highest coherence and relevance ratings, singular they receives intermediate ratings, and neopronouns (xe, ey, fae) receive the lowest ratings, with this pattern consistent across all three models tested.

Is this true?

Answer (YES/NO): NO